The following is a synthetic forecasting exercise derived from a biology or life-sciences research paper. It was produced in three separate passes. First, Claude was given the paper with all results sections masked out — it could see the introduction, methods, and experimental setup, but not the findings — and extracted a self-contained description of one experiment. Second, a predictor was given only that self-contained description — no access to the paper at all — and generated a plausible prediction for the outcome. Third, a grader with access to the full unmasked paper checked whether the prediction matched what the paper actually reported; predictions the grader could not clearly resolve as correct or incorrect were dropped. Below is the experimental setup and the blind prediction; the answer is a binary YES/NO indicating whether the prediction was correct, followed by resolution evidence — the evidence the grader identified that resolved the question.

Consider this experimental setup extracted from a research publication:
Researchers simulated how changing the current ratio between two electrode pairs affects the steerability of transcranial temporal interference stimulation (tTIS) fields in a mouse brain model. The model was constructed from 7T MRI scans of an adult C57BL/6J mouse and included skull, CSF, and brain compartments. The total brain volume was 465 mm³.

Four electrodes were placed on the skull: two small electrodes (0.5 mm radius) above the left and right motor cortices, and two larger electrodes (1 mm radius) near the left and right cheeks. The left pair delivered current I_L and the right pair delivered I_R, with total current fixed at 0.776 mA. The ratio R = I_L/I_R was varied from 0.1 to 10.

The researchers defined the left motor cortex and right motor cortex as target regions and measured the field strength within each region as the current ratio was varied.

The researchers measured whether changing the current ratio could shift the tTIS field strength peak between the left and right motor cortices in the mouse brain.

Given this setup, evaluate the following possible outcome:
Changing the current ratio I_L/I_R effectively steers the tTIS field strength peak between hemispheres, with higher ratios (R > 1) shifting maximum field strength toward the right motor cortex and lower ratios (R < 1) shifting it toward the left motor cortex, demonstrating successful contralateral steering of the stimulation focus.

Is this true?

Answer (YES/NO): YES